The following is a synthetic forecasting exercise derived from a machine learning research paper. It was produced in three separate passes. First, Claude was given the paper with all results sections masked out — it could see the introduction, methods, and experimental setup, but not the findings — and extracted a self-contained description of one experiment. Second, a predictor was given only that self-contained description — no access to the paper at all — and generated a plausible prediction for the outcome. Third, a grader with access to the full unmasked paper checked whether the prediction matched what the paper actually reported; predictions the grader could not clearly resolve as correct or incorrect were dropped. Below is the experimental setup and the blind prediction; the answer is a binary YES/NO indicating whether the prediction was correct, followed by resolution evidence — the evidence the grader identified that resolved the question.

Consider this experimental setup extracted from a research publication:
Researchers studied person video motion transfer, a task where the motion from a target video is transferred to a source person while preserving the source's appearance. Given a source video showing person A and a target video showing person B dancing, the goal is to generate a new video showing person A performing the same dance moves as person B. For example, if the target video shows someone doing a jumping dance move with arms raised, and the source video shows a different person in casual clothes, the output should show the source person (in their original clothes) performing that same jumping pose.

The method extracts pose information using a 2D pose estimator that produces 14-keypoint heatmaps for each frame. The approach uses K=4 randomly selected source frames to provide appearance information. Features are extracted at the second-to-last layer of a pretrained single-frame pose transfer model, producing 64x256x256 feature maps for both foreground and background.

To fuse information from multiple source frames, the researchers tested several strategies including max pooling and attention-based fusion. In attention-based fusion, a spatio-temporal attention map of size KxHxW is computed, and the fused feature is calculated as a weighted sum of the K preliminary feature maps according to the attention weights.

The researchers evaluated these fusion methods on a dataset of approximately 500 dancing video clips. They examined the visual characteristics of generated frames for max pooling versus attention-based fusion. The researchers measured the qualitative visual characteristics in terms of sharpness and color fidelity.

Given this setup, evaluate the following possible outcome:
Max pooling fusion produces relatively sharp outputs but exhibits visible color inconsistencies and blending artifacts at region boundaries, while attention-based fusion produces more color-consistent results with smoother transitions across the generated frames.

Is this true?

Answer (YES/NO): NO